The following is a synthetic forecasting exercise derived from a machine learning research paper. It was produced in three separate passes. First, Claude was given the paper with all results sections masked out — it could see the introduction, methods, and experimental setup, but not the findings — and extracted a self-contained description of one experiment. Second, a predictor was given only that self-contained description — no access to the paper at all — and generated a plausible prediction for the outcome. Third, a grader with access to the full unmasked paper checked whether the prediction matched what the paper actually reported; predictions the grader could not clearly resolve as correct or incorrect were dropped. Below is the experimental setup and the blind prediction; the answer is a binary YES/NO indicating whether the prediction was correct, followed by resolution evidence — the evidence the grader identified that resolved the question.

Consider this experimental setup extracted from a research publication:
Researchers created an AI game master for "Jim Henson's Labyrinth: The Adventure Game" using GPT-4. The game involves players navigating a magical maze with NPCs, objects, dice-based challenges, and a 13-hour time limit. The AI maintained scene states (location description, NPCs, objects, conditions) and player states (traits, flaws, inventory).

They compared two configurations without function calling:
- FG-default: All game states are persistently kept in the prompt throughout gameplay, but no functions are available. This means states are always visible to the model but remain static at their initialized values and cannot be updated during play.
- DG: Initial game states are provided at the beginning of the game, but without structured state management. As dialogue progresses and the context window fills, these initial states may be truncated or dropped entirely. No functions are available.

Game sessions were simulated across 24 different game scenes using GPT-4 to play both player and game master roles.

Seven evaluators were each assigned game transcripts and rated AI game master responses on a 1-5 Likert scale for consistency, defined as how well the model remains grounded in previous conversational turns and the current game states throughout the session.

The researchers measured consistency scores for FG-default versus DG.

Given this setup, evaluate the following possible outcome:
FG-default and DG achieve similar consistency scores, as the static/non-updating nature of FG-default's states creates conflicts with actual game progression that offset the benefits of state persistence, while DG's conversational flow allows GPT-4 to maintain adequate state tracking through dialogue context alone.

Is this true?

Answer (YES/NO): NO